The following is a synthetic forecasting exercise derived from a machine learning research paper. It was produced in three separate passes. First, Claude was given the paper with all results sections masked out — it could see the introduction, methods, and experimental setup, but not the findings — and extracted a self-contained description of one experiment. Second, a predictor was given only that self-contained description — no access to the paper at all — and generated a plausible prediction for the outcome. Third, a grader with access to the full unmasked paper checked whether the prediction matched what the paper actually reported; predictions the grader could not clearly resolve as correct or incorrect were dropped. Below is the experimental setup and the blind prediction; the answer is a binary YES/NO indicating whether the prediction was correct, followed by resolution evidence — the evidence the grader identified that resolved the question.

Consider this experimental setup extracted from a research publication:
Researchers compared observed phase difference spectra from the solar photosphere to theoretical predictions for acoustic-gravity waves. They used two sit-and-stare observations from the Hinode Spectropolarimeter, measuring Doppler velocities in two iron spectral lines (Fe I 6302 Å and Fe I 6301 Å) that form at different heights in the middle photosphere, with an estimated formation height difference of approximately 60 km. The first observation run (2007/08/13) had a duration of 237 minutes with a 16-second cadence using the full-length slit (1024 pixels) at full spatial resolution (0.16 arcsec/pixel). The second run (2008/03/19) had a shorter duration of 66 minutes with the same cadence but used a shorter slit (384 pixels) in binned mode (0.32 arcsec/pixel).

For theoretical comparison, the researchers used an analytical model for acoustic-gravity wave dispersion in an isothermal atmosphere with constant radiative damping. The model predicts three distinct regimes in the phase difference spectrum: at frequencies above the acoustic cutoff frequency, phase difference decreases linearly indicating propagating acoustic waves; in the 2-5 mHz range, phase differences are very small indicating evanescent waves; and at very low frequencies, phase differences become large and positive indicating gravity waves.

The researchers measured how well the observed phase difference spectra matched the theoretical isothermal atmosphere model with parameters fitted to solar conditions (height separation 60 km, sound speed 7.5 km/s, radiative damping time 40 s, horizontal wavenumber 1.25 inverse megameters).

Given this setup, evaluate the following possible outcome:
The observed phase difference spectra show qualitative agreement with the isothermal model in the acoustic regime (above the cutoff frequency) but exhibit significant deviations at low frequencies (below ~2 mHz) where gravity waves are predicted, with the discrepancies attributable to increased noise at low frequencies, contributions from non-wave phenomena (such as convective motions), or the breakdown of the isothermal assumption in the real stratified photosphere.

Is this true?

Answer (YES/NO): NO